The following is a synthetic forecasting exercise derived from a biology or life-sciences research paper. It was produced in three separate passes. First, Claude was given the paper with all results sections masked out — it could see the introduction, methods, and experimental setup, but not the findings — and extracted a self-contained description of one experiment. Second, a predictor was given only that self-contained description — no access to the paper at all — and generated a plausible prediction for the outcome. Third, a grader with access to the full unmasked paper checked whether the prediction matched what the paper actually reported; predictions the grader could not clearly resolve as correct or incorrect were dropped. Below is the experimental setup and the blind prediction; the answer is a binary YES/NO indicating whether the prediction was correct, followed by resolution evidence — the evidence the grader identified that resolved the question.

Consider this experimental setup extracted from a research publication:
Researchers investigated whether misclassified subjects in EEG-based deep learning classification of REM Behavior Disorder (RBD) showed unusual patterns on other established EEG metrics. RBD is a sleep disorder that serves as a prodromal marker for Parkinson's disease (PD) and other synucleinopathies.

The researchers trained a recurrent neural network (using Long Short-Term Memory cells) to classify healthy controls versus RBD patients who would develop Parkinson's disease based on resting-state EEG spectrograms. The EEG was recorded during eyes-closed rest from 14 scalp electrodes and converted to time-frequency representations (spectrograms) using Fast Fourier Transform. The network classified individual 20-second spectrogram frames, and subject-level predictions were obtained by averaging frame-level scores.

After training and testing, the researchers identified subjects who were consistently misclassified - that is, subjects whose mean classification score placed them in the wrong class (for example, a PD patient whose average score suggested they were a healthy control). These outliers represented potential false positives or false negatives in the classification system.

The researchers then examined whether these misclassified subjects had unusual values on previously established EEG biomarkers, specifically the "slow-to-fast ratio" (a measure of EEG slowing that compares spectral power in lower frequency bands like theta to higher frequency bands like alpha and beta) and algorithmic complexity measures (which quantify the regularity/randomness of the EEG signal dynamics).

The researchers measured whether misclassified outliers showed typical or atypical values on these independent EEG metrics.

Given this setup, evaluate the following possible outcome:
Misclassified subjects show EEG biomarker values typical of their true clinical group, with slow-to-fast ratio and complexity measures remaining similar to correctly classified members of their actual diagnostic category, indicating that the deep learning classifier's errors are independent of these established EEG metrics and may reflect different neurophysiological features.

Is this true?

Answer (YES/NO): NO